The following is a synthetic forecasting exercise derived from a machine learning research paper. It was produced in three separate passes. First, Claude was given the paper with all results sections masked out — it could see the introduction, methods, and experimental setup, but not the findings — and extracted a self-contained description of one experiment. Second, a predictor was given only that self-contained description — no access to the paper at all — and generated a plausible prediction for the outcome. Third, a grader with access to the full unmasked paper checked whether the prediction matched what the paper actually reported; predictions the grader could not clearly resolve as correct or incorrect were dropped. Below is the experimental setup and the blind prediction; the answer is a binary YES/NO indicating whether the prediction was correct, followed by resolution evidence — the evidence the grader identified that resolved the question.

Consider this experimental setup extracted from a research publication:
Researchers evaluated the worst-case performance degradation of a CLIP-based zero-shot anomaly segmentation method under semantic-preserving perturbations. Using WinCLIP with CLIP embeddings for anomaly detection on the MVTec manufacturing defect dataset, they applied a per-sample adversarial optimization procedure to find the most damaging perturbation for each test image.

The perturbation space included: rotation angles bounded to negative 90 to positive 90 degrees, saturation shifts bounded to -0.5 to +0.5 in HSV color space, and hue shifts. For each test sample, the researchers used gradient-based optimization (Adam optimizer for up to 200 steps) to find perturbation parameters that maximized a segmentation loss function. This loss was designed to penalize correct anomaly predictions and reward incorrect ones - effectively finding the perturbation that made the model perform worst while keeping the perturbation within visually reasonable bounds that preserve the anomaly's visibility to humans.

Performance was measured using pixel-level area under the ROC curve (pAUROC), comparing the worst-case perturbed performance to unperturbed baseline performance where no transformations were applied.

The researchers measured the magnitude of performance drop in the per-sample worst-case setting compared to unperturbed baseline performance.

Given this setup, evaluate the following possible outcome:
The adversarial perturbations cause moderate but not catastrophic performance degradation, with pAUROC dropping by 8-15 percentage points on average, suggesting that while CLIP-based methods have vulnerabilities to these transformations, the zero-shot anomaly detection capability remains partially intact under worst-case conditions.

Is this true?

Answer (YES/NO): NO